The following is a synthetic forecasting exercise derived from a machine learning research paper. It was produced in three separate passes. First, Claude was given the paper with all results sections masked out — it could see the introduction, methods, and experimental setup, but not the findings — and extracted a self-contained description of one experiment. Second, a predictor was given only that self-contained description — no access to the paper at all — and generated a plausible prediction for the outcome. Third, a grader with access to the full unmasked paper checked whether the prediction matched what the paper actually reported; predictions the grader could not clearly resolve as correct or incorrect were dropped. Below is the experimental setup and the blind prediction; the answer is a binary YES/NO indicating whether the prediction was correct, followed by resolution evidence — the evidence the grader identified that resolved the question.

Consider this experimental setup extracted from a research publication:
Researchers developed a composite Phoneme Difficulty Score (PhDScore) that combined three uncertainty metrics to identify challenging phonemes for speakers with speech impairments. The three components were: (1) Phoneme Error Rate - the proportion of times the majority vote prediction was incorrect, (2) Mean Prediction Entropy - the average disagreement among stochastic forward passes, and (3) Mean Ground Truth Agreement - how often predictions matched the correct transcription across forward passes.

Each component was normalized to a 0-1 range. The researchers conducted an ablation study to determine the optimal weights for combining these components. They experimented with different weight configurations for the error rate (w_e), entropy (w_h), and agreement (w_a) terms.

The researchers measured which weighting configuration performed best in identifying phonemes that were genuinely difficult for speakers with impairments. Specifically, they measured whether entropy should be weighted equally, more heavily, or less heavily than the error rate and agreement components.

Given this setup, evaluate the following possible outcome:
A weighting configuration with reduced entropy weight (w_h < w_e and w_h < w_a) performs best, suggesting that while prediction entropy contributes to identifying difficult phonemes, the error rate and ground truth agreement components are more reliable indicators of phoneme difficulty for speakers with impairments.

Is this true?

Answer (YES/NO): YES